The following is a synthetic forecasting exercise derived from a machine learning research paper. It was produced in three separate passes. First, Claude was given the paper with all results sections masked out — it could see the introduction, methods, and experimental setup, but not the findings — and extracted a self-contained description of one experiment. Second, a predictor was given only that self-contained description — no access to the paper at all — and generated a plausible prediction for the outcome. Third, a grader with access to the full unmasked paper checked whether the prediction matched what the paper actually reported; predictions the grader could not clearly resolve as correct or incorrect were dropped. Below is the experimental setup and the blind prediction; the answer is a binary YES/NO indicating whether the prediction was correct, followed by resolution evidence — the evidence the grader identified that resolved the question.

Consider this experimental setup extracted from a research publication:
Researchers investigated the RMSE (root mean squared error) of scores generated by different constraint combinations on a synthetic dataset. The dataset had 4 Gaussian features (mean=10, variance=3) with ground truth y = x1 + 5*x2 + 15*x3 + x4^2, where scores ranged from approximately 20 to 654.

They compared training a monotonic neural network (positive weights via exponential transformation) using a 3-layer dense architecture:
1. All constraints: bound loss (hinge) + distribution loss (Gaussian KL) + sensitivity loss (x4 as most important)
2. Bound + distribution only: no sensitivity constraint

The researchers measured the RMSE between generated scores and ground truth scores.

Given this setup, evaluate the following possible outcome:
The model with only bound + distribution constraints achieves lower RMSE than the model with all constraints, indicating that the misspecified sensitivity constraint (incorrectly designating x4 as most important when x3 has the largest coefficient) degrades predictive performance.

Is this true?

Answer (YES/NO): NO